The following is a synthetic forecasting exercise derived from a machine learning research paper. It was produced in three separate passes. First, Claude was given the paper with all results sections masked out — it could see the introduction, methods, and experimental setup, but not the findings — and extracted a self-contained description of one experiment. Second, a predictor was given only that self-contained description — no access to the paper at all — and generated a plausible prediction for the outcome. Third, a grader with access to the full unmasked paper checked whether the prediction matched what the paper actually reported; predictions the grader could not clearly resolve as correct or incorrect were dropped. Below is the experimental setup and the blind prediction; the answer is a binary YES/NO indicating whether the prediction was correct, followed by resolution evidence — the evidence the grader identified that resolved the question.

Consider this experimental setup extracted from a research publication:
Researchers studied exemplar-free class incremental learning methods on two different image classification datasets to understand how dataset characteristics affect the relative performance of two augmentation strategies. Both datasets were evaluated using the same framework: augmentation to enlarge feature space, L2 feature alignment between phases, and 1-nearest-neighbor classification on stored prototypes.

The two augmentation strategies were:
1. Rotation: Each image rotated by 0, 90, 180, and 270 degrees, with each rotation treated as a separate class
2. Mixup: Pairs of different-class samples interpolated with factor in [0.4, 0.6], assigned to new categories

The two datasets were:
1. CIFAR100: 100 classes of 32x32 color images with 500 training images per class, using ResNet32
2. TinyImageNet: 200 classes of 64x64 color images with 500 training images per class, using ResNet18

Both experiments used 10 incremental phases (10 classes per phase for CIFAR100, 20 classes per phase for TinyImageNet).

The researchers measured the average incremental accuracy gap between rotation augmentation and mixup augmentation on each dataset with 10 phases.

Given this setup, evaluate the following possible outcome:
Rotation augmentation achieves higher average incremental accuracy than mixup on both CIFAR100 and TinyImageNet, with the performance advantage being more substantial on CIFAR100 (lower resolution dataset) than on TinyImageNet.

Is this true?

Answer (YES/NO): NO